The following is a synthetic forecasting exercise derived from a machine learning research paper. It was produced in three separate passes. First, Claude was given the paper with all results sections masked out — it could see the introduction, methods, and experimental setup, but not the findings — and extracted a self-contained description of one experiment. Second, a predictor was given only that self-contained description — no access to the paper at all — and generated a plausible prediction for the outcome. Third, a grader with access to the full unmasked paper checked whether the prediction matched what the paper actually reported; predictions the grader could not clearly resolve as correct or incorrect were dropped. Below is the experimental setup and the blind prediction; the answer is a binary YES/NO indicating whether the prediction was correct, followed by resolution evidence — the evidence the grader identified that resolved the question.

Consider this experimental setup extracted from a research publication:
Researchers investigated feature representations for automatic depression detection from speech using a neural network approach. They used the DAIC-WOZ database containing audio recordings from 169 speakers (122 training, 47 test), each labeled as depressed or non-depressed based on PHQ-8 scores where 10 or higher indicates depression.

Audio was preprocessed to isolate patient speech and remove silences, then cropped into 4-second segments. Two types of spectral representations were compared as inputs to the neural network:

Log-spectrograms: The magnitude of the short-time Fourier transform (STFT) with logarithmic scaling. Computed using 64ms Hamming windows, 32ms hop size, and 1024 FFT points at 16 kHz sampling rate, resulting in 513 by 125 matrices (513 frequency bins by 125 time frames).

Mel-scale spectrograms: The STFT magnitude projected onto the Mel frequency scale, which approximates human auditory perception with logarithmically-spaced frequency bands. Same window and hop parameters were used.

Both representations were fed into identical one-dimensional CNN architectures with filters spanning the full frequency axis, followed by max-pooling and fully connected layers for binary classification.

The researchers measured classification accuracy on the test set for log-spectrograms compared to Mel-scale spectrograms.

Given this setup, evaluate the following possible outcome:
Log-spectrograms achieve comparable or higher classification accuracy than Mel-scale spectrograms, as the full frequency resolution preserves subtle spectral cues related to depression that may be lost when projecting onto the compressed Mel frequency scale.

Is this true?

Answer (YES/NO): YES